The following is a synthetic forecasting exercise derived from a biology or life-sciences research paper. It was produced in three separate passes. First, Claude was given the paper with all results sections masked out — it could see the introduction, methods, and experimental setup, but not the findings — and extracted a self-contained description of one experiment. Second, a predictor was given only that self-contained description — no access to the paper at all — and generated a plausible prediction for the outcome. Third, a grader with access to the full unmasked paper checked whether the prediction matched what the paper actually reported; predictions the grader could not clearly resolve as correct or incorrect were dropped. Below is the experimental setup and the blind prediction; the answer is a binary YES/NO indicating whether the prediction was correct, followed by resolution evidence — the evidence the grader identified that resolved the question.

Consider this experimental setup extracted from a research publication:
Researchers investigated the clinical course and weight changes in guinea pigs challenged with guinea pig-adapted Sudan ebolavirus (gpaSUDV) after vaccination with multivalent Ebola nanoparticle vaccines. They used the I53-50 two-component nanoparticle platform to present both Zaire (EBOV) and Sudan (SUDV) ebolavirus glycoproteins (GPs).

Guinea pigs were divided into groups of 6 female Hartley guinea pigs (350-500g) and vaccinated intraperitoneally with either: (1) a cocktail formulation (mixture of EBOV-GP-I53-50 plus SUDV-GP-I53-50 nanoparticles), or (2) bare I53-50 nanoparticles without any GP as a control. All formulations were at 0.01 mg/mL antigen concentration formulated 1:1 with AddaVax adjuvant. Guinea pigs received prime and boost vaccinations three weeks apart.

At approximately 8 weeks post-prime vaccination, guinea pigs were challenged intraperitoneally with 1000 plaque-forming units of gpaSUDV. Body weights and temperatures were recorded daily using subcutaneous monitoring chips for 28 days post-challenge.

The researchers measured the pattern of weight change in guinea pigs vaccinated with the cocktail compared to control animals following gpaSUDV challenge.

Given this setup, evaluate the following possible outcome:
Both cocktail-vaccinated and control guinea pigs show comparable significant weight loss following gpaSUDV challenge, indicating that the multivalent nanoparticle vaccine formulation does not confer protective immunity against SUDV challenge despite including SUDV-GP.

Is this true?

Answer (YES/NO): NO